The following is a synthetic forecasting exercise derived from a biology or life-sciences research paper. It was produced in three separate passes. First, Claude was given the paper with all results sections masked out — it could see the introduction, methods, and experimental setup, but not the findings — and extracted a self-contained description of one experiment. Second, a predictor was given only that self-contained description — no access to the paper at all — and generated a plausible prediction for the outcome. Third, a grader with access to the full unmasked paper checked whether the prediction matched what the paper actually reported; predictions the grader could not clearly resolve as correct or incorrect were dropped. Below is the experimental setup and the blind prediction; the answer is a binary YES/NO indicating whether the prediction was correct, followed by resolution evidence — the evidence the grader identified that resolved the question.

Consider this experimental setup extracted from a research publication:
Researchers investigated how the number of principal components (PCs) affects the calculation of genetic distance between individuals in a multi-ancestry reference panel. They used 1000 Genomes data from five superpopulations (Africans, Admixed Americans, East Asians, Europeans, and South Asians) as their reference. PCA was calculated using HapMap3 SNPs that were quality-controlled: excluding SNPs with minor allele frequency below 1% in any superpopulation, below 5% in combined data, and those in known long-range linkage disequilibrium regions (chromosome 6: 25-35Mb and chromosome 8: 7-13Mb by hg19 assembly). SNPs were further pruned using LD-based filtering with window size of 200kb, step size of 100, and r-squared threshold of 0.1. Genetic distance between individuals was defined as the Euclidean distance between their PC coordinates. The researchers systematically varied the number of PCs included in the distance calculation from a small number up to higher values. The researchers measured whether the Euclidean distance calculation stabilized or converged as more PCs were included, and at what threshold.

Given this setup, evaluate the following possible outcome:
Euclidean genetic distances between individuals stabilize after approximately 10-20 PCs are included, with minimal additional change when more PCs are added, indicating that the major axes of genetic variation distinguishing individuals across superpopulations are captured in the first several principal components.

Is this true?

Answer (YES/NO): NO